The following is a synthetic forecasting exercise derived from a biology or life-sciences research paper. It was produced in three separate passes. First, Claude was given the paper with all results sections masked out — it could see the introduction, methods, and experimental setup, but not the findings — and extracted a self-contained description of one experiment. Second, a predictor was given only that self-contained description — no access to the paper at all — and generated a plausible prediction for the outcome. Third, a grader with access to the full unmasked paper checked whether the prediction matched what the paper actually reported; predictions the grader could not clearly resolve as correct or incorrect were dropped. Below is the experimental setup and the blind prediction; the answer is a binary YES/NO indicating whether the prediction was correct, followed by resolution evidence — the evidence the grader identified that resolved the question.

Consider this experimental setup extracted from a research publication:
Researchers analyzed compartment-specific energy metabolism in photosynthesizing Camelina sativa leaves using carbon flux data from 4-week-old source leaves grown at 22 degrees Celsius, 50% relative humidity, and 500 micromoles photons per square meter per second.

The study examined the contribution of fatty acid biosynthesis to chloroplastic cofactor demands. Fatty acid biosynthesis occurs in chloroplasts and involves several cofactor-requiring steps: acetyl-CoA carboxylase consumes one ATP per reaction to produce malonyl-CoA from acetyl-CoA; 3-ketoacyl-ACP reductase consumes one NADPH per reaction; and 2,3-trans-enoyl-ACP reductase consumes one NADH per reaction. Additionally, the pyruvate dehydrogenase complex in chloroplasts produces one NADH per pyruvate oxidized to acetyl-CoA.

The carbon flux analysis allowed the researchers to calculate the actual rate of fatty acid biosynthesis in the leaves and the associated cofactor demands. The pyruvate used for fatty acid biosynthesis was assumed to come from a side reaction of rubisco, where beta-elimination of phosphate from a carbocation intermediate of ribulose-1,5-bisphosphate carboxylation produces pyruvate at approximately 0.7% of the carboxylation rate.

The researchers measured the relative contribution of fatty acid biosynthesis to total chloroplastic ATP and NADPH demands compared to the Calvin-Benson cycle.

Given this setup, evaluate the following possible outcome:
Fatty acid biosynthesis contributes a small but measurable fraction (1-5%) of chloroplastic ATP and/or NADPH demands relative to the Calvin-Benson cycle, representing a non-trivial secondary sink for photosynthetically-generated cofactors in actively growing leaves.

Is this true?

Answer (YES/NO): NO